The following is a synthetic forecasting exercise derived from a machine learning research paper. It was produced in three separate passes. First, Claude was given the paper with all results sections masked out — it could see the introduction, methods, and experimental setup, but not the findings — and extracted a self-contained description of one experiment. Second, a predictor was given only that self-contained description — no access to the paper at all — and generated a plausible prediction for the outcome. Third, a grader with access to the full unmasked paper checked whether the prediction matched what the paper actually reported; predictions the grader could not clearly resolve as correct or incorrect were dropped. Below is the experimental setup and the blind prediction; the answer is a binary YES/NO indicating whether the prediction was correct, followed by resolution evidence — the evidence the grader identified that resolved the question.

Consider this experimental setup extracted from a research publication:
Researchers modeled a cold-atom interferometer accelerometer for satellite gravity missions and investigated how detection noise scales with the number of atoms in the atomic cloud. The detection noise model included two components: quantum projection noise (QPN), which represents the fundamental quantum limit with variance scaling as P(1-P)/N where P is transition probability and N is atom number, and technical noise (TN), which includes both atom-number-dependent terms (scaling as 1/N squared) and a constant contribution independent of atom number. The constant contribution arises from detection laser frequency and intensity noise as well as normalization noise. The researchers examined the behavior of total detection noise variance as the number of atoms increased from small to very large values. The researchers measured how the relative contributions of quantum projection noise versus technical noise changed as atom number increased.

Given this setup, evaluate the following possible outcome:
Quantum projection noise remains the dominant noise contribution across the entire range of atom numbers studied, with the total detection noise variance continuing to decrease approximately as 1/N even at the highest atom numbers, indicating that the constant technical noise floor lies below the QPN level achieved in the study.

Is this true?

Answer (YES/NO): NO